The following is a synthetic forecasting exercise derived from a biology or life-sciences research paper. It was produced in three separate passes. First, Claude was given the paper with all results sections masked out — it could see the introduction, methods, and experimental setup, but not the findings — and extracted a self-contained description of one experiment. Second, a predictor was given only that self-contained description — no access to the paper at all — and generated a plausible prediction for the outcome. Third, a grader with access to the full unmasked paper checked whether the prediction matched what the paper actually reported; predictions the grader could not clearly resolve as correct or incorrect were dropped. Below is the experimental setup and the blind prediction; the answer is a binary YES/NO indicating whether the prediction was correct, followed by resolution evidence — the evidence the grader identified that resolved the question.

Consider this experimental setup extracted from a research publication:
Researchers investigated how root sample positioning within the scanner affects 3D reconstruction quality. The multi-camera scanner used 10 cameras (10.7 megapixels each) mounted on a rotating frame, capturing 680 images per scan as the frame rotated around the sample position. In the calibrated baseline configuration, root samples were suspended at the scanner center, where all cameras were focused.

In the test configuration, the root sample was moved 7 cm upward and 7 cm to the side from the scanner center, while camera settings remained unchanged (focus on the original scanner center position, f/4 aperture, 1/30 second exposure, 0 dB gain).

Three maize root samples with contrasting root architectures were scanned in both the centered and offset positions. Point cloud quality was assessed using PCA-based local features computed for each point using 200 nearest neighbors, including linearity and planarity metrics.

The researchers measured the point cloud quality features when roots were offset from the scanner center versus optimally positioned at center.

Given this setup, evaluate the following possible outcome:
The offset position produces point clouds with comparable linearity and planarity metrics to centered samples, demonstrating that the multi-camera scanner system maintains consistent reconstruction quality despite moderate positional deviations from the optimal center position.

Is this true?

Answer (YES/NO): NO